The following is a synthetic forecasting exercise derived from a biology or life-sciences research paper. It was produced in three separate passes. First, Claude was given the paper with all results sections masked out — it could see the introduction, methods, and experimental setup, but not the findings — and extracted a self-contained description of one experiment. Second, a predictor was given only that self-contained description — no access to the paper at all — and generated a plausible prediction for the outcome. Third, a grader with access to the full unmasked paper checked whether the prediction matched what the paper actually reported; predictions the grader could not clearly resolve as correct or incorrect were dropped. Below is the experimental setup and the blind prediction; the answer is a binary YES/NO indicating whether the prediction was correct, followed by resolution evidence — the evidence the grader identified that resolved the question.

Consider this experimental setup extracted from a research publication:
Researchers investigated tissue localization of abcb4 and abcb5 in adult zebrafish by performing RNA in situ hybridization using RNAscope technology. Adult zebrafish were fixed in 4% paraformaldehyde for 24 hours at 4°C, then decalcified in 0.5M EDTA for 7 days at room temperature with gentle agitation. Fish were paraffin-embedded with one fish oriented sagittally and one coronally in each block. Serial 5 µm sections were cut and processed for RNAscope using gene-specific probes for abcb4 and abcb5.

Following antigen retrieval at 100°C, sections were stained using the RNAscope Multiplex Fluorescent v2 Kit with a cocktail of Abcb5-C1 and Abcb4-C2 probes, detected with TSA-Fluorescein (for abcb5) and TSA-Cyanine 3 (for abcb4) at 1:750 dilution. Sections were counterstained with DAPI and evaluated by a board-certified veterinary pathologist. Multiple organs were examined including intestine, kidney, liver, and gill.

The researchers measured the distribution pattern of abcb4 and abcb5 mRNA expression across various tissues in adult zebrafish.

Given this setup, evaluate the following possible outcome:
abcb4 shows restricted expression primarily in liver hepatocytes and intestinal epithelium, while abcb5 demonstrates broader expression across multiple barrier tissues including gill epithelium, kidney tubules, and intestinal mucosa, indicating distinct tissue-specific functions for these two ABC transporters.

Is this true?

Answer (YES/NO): NO